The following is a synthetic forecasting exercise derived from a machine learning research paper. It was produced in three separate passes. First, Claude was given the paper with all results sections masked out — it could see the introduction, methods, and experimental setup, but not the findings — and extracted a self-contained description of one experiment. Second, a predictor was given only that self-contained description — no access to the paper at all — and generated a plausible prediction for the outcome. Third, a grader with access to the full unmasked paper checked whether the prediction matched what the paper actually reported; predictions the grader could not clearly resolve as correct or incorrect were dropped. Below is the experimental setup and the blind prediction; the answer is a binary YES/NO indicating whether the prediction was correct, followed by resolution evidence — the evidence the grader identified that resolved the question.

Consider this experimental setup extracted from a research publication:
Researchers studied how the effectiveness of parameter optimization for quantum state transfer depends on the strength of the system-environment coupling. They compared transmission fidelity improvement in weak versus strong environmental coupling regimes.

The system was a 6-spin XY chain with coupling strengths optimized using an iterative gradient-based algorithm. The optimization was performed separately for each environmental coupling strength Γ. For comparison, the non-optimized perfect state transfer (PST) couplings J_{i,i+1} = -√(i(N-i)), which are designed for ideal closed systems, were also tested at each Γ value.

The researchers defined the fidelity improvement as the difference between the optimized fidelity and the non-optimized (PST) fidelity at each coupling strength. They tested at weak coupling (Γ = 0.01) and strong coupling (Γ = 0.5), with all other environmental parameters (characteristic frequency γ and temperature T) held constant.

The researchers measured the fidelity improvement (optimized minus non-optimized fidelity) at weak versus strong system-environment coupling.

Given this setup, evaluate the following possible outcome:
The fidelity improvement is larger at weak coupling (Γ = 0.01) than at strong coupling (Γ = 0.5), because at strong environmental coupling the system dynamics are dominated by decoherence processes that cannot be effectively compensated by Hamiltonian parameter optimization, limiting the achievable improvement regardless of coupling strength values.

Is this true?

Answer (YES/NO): NO